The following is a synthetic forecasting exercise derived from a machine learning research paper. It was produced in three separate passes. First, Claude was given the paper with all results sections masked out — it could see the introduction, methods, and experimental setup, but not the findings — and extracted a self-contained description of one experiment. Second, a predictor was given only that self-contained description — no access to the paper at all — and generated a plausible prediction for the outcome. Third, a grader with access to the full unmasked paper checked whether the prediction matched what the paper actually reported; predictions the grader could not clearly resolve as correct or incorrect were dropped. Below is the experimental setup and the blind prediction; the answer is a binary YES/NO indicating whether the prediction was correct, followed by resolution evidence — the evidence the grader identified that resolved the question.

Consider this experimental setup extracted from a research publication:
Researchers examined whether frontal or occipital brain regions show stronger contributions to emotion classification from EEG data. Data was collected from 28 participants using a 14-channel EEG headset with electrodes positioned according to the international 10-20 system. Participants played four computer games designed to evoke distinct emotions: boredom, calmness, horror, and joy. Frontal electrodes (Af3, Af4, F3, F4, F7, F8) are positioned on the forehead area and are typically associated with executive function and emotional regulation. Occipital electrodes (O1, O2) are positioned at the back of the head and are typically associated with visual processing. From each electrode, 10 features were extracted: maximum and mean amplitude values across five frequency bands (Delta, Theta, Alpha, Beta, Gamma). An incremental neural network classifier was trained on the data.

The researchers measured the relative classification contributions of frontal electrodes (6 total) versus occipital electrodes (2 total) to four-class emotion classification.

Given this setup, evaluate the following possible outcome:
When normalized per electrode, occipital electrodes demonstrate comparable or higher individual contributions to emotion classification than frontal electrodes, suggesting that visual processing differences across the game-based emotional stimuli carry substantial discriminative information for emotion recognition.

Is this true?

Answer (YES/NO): YES